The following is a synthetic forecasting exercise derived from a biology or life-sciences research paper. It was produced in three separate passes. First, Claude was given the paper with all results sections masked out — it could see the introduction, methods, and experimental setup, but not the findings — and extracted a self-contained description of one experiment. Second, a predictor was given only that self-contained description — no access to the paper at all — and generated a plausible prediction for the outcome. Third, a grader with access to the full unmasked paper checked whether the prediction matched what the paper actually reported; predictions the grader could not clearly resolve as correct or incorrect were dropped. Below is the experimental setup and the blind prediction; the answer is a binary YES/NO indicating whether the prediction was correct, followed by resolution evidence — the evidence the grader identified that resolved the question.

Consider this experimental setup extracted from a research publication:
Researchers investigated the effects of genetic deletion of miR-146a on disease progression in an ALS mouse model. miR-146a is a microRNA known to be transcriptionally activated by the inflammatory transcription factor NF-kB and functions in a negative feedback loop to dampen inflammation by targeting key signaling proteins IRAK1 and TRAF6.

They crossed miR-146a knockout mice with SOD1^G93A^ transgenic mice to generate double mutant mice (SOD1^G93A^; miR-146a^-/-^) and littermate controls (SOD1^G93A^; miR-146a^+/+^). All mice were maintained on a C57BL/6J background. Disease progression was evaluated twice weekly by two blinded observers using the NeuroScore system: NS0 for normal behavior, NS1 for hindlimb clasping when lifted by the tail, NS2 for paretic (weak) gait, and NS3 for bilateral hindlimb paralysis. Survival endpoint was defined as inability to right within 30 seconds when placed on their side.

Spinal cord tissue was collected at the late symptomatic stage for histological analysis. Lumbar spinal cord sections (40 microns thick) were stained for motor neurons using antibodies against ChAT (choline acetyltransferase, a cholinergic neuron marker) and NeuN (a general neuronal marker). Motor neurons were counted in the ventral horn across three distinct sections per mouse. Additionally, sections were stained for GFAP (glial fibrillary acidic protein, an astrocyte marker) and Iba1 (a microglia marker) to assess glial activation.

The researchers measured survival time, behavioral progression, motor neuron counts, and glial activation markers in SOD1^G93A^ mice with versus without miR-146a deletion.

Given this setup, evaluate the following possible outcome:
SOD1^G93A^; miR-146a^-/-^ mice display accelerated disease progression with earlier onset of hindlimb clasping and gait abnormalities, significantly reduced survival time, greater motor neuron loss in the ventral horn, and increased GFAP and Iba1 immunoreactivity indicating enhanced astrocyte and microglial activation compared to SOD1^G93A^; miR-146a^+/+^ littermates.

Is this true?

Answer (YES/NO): NO